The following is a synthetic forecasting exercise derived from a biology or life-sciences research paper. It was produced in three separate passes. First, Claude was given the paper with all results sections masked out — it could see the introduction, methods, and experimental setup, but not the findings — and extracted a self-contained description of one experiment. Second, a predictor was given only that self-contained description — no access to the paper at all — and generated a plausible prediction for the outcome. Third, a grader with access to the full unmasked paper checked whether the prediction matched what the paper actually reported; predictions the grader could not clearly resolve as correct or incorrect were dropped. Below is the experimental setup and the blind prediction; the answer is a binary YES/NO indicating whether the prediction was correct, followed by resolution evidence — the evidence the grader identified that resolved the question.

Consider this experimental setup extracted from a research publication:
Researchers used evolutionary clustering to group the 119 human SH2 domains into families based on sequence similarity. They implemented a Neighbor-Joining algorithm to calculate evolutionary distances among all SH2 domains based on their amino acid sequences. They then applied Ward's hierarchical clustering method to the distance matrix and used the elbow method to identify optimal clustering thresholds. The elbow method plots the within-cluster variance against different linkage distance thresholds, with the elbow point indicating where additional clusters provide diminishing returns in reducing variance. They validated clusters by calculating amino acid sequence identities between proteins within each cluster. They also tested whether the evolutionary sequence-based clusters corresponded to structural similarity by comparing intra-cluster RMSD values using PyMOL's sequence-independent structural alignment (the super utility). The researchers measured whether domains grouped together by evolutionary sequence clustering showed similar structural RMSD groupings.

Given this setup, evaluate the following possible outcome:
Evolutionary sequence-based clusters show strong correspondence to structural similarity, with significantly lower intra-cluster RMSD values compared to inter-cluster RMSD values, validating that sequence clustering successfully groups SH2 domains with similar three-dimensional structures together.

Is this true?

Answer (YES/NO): YES